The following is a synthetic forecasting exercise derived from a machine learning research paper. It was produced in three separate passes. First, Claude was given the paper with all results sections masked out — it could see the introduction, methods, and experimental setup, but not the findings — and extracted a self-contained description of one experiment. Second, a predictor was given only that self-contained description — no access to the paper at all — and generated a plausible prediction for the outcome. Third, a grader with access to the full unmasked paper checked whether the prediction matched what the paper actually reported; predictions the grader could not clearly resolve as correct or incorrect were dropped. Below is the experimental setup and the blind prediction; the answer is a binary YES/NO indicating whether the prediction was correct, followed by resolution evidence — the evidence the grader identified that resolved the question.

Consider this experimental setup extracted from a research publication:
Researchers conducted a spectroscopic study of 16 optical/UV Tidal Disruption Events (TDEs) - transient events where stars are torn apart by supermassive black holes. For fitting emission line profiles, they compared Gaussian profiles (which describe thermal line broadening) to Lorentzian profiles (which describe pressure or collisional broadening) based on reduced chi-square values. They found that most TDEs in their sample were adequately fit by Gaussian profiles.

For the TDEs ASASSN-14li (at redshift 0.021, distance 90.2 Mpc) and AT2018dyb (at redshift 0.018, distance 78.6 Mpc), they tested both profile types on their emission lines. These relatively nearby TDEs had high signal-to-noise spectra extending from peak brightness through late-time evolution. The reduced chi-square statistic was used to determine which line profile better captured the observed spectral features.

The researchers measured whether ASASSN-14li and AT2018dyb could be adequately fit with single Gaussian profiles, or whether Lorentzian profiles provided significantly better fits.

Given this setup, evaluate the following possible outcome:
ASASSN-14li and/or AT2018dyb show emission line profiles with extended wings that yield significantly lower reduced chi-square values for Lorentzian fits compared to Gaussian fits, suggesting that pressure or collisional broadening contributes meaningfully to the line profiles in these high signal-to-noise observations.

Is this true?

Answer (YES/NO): YES